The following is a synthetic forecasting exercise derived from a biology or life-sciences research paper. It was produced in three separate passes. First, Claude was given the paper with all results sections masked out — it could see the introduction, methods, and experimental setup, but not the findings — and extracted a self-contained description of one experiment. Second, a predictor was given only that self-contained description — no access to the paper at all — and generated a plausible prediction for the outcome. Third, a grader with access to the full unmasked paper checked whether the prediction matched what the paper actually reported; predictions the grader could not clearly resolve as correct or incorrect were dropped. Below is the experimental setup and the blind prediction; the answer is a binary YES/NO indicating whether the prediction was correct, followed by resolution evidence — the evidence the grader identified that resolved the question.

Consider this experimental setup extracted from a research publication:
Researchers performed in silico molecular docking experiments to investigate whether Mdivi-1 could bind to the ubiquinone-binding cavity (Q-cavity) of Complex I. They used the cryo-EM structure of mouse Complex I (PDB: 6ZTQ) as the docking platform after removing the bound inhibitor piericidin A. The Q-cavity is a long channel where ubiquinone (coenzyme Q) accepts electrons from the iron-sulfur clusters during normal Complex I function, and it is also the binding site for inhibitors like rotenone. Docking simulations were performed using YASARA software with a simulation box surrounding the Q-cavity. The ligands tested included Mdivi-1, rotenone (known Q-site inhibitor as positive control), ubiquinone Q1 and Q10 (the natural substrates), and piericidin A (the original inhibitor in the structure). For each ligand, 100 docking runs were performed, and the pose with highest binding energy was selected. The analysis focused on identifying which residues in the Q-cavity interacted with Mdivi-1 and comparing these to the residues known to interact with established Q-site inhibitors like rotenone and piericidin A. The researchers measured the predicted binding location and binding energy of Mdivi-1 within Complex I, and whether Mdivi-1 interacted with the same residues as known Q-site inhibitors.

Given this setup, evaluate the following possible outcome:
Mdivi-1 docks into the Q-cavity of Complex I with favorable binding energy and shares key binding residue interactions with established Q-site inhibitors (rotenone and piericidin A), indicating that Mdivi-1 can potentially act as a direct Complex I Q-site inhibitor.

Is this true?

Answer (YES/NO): YES